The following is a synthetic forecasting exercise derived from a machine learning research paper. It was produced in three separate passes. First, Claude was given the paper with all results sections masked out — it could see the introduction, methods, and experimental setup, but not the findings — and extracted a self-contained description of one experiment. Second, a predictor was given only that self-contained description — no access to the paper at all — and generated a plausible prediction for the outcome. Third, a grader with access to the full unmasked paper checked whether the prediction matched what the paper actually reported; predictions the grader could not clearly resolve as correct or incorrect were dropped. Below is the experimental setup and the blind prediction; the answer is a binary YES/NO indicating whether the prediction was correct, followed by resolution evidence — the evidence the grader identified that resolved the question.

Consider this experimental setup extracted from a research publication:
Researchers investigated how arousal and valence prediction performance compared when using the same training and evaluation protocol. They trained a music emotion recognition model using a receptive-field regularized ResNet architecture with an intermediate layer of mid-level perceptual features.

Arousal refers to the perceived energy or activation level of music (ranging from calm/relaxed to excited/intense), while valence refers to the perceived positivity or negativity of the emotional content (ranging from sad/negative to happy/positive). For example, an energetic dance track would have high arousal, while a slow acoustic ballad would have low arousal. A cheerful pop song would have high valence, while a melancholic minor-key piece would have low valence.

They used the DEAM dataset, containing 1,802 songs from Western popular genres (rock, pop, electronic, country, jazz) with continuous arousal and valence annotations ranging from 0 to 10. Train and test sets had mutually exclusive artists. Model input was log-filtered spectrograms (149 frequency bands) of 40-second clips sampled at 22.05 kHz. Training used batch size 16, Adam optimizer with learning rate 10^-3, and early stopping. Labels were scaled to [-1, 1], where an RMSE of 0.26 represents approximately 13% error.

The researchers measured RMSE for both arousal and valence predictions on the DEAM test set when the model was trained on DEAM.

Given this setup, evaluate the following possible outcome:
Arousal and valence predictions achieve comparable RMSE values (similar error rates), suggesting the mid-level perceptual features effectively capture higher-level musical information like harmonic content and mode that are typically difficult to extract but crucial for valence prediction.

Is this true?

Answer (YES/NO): NO